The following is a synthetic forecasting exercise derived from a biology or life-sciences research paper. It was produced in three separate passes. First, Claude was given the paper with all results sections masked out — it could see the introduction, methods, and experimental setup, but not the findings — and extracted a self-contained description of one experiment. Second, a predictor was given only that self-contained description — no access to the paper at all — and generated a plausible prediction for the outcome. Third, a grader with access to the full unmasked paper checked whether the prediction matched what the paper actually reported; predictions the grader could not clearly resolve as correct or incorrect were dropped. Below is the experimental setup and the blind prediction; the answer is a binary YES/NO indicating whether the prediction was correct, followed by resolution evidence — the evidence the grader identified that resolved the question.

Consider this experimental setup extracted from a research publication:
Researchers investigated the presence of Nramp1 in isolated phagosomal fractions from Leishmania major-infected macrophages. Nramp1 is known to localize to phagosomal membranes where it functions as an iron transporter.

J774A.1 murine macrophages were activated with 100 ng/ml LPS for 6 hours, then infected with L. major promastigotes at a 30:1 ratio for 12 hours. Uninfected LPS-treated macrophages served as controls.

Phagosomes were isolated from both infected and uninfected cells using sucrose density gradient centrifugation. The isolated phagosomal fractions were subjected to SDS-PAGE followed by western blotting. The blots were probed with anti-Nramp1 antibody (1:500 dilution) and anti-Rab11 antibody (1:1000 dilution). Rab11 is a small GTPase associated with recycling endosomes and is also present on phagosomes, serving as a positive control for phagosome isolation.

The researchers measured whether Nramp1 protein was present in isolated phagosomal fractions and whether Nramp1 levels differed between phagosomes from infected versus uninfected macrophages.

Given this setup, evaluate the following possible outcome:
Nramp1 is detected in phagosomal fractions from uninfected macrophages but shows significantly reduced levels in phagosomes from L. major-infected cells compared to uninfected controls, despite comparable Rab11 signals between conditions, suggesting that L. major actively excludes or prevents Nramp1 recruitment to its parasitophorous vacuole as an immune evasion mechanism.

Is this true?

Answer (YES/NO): NO